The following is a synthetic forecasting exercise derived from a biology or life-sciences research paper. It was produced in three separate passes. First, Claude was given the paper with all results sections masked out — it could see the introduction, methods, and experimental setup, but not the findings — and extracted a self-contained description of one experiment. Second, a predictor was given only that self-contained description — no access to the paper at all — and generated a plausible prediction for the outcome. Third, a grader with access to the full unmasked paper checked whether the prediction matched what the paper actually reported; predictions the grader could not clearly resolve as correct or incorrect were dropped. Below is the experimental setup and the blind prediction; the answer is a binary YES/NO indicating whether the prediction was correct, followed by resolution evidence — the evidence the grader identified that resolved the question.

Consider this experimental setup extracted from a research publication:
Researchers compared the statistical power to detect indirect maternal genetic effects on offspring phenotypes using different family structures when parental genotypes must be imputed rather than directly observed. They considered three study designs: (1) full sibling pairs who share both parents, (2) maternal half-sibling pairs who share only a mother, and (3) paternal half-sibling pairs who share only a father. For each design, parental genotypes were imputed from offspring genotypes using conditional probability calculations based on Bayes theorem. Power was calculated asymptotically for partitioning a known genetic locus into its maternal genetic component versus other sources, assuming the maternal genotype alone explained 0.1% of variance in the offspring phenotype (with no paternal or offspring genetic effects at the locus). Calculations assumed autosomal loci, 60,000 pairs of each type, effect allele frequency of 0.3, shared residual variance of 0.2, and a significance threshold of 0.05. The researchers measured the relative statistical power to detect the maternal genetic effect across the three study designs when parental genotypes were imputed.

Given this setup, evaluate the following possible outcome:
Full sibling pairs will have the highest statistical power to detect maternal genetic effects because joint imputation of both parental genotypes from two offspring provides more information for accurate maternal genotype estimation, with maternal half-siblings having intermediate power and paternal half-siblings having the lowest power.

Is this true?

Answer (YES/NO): YES